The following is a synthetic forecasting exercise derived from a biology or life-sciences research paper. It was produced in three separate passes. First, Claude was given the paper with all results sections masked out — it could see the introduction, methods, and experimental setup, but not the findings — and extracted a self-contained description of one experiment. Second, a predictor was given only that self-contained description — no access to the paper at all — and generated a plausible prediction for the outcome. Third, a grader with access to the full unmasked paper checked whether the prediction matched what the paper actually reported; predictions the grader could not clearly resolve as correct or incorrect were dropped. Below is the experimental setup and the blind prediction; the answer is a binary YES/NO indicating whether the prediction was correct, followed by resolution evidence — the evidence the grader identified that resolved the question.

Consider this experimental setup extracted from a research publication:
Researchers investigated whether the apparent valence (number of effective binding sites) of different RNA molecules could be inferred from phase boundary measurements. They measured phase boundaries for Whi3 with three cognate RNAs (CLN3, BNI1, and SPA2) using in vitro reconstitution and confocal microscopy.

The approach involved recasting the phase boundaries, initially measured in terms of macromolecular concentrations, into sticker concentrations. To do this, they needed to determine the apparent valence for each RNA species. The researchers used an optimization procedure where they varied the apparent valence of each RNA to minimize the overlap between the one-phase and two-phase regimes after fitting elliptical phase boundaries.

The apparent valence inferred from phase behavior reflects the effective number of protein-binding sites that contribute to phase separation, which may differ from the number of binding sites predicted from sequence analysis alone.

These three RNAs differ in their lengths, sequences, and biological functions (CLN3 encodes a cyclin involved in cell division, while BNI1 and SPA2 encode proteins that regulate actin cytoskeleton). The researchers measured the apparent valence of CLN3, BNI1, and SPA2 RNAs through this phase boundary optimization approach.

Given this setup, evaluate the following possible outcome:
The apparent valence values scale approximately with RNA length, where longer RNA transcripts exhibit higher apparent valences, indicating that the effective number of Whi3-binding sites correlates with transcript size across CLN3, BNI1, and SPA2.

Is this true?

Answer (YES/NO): YES